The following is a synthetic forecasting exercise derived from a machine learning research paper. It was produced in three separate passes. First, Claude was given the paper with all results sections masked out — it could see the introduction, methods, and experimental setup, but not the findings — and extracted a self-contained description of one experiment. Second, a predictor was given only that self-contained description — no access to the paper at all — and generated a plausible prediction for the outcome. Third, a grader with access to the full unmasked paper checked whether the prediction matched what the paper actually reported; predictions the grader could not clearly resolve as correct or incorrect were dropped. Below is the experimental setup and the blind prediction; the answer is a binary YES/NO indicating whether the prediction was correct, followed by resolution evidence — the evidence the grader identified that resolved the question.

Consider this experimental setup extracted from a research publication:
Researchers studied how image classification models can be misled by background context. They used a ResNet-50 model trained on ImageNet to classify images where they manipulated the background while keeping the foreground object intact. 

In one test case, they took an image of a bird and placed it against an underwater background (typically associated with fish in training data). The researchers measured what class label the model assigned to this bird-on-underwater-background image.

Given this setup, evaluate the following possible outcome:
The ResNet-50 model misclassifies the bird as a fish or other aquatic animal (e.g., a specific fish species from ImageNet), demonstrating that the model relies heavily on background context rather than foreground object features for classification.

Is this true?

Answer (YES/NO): YES